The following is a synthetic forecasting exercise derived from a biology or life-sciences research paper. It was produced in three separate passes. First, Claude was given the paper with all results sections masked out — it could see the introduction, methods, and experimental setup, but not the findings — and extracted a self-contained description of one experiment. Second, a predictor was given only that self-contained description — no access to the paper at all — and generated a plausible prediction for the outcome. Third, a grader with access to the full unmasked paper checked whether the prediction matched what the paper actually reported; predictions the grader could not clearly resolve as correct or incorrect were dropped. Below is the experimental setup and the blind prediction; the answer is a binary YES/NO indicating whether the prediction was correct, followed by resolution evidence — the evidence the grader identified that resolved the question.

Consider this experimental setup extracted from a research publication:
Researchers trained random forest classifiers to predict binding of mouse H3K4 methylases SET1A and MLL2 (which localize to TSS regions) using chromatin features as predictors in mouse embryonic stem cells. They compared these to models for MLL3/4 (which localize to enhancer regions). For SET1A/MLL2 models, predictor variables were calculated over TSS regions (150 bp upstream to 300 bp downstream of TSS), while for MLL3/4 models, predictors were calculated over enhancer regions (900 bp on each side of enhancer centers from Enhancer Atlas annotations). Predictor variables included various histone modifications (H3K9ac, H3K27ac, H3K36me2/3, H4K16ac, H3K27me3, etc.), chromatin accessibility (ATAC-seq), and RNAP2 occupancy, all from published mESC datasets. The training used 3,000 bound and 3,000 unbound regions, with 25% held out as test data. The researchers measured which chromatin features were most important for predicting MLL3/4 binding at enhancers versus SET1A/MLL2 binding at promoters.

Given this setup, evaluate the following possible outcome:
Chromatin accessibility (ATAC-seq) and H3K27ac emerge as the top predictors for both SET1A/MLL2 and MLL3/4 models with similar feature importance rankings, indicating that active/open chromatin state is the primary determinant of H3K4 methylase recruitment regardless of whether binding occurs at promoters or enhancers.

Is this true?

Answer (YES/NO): NO